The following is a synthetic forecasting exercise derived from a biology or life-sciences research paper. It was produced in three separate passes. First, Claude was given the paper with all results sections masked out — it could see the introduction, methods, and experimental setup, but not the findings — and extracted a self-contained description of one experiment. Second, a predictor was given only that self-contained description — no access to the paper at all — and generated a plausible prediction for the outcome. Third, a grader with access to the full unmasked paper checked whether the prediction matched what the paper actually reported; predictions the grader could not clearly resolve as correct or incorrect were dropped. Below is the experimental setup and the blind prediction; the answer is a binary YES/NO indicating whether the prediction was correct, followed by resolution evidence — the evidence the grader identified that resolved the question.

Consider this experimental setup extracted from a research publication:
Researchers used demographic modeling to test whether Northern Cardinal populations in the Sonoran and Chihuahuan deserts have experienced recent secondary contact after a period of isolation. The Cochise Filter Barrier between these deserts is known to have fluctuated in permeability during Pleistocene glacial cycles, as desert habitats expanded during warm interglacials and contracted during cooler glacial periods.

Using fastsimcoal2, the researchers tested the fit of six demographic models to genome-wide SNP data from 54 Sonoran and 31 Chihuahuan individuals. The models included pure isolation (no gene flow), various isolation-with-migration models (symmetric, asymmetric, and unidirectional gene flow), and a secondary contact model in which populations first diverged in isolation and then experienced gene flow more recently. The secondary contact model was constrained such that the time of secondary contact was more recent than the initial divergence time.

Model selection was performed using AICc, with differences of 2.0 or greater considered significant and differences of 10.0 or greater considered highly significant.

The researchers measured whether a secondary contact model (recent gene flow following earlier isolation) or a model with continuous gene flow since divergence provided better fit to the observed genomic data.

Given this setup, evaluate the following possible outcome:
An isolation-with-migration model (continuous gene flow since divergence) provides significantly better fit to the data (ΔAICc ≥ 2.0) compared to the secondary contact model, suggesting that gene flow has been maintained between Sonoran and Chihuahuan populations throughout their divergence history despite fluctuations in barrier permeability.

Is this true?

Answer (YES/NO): YES